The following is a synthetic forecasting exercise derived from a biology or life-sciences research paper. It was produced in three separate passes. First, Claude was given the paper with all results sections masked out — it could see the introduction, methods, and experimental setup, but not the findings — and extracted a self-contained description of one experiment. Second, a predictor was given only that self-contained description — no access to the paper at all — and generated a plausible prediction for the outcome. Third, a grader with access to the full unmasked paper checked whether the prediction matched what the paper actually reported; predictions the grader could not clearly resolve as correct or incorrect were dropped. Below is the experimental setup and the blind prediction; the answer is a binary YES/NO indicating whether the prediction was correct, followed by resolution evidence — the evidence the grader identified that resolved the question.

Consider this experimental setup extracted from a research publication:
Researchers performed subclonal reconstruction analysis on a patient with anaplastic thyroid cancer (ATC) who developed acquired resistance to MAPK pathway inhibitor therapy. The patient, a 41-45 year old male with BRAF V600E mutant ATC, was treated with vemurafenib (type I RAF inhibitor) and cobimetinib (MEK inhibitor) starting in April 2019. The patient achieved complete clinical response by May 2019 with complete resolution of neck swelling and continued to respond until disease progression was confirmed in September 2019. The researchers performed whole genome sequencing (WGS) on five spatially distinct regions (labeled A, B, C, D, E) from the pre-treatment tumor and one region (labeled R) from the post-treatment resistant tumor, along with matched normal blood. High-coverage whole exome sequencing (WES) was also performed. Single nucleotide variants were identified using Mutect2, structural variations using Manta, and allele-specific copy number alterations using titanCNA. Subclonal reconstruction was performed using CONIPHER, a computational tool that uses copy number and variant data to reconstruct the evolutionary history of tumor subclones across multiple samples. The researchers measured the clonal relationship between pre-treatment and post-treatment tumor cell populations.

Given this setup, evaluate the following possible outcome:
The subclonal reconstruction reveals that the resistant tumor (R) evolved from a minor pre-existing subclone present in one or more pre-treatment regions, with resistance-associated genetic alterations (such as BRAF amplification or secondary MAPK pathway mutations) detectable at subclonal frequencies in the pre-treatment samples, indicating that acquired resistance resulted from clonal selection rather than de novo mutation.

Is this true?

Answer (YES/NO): NO